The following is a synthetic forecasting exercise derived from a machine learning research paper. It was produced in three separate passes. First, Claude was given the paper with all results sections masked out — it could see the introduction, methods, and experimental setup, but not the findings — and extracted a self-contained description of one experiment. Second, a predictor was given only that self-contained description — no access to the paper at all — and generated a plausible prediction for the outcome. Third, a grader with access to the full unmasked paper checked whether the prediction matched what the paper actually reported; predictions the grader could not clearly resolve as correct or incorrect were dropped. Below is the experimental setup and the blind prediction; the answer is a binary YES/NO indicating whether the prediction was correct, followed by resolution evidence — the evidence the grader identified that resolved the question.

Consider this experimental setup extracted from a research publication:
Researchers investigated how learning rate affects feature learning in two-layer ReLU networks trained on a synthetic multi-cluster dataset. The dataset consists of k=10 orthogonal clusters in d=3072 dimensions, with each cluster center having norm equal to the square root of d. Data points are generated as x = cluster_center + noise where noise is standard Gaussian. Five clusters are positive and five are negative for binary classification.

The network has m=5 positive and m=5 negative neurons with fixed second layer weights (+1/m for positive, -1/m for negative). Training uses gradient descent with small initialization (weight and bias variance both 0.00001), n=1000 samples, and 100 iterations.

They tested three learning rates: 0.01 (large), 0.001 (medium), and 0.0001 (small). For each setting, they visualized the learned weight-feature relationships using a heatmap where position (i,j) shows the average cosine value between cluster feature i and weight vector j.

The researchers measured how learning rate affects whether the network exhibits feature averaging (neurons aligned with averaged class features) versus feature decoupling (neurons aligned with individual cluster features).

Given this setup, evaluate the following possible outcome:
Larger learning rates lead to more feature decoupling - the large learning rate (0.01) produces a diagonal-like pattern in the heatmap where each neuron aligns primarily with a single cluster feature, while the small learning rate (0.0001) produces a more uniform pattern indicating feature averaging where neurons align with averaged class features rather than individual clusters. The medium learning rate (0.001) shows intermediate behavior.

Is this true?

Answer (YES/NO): YES